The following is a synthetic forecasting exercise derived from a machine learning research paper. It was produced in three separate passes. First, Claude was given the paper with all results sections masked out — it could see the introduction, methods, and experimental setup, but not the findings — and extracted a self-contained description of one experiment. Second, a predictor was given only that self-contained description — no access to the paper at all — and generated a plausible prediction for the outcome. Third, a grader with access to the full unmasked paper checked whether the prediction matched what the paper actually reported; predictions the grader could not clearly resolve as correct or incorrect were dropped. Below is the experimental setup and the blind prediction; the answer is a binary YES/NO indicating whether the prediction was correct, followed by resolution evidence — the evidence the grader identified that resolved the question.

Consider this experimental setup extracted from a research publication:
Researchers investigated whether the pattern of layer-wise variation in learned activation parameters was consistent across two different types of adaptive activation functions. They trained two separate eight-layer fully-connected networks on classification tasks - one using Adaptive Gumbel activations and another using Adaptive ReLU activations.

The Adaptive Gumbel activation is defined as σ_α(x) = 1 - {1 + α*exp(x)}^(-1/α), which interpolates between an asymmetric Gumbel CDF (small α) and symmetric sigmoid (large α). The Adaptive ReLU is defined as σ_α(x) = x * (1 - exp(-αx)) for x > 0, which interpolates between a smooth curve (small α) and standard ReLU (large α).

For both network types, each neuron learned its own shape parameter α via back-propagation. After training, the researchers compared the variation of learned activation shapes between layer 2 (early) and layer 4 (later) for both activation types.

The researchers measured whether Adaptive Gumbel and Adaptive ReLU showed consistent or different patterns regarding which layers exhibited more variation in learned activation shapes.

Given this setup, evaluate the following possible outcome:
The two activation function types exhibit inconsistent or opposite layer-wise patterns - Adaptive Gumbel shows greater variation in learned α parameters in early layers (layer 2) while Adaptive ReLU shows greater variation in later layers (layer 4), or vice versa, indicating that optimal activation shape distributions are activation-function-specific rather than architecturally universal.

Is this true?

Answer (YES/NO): NO